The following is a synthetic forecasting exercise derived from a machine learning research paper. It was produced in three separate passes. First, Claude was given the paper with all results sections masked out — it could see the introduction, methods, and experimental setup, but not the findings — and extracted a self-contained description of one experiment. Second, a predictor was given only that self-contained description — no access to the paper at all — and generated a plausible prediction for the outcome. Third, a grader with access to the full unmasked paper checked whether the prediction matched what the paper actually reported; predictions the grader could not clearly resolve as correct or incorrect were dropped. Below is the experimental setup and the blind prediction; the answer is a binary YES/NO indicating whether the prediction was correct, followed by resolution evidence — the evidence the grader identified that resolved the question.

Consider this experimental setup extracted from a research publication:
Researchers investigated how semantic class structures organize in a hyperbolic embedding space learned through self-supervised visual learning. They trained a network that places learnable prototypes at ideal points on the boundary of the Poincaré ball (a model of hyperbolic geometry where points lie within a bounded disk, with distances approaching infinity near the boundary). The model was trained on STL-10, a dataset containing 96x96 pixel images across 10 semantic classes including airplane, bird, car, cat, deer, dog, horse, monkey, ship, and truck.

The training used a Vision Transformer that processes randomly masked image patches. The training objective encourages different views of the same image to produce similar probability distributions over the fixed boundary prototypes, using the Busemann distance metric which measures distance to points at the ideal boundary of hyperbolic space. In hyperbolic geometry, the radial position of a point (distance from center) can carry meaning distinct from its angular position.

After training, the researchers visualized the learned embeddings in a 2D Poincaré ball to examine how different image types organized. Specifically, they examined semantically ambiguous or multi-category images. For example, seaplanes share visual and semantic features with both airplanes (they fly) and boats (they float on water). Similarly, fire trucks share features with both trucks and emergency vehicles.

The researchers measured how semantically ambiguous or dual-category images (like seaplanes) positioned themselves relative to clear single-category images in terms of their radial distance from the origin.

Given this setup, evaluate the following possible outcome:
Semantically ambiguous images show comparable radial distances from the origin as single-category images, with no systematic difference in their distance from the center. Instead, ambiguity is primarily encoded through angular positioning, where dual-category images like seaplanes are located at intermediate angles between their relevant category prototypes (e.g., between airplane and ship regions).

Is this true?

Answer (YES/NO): NO